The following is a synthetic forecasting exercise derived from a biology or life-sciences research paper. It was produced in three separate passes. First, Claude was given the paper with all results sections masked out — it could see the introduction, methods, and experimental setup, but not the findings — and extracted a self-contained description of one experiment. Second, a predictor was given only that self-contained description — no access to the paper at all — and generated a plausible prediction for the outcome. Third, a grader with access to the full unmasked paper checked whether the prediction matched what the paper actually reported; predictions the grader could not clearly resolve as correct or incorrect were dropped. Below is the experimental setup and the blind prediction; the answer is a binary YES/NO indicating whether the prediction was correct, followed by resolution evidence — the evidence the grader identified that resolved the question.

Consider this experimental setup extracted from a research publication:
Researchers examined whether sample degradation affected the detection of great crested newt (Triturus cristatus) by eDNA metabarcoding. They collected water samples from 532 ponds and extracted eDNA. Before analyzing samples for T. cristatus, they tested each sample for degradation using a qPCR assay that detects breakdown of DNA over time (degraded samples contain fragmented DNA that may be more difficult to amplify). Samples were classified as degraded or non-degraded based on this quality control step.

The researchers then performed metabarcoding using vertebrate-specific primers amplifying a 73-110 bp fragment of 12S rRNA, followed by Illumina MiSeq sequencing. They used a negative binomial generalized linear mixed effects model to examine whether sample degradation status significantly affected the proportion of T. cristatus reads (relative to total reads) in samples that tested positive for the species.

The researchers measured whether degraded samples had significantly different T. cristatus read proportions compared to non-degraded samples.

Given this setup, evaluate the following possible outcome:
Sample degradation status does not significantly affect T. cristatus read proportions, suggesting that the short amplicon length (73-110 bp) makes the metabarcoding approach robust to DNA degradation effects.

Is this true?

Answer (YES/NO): YES